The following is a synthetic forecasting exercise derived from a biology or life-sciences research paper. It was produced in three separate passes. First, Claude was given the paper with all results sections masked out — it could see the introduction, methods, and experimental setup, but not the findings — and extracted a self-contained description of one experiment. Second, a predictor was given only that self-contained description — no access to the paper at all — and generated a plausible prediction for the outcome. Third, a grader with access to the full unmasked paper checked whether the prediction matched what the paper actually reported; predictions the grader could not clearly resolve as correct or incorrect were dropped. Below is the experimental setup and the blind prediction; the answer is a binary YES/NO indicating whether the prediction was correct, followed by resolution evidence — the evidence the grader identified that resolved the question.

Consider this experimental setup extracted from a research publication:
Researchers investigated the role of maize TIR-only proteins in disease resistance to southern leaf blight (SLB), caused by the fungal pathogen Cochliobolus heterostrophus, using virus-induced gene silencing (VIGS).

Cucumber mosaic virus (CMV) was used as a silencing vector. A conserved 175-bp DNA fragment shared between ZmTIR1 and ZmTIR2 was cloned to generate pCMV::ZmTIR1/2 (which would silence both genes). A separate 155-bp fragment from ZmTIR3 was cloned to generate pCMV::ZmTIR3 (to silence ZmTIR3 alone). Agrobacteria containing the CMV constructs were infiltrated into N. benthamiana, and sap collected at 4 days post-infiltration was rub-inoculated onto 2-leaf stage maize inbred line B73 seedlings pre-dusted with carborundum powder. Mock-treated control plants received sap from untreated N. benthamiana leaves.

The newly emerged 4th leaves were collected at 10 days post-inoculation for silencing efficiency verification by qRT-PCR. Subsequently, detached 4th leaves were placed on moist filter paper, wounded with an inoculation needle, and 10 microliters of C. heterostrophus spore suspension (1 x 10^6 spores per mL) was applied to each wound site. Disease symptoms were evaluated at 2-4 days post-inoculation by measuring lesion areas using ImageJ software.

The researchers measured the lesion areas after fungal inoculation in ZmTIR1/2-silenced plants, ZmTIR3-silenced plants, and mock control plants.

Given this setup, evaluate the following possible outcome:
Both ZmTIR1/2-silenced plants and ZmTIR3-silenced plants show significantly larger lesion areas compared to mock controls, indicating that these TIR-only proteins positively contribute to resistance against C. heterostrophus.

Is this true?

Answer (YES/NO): NO